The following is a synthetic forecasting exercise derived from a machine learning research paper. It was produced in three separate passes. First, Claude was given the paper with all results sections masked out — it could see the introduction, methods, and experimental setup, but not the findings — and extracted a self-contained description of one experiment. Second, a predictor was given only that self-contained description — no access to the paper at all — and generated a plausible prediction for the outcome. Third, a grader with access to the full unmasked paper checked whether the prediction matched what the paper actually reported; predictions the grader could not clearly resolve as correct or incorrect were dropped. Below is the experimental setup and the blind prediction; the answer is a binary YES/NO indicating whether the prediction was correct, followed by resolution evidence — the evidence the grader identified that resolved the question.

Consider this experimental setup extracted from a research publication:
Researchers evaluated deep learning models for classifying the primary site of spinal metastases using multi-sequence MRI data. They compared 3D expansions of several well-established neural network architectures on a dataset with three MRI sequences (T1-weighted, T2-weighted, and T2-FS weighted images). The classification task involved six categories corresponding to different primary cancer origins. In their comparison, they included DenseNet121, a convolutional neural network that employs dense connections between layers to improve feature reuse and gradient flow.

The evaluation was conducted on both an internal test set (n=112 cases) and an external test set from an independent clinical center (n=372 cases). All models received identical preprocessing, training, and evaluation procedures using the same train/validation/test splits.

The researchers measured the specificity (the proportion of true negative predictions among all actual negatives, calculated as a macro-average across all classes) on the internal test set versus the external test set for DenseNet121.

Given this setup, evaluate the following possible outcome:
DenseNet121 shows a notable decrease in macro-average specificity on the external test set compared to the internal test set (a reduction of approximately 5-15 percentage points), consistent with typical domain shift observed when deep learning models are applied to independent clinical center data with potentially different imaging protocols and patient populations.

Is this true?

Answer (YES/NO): NO